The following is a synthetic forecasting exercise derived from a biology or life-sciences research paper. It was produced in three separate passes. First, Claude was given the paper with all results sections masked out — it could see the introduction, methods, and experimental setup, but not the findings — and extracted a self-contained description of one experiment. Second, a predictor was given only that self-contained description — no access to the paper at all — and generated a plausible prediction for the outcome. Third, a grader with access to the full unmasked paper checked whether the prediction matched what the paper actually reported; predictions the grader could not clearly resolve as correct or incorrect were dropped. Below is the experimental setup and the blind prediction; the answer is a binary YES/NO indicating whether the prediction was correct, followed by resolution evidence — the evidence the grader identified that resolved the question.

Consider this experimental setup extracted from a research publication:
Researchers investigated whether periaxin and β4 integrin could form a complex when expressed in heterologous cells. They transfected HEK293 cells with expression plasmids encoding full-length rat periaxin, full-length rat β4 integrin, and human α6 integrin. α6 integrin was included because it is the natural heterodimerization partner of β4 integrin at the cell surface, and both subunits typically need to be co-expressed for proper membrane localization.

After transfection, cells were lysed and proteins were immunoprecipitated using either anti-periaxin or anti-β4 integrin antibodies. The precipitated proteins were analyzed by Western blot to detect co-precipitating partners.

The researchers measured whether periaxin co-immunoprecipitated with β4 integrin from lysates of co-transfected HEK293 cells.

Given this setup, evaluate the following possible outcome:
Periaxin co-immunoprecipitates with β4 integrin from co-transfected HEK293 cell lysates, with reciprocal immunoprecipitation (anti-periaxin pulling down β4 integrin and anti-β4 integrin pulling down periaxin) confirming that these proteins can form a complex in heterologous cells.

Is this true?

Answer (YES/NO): YES